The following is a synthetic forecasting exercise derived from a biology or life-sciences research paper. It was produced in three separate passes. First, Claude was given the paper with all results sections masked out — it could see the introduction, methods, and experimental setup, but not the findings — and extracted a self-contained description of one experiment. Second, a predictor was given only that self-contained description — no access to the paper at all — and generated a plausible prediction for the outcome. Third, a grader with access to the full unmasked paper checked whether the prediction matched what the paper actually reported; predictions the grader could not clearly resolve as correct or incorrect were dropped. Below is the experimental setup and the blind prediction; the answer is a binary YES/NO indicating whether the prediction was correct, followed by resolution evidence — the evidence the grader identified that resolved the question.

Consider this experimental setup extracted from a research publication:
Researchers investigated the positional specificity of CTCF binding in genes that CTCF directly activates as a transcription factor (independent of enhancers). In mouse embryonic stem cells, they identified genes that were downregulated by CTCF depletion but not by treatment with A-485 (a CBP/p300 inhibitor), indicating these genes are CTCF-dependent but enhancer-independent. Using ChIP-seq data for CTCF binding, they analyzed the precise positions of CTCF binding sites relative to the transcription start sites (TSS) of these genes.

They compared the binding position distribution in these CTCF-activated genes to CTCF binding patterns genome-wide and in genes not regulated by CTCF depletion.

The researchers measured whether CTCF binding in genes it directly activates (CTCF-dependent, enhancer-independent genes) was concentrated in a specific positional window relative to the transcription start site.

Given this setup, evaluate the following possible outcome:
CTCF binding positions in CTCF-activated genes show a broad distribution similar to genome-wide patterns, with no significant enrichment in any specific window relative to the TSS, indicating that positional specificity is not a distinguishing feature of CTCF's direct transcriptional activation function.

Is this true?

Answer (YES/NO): NO